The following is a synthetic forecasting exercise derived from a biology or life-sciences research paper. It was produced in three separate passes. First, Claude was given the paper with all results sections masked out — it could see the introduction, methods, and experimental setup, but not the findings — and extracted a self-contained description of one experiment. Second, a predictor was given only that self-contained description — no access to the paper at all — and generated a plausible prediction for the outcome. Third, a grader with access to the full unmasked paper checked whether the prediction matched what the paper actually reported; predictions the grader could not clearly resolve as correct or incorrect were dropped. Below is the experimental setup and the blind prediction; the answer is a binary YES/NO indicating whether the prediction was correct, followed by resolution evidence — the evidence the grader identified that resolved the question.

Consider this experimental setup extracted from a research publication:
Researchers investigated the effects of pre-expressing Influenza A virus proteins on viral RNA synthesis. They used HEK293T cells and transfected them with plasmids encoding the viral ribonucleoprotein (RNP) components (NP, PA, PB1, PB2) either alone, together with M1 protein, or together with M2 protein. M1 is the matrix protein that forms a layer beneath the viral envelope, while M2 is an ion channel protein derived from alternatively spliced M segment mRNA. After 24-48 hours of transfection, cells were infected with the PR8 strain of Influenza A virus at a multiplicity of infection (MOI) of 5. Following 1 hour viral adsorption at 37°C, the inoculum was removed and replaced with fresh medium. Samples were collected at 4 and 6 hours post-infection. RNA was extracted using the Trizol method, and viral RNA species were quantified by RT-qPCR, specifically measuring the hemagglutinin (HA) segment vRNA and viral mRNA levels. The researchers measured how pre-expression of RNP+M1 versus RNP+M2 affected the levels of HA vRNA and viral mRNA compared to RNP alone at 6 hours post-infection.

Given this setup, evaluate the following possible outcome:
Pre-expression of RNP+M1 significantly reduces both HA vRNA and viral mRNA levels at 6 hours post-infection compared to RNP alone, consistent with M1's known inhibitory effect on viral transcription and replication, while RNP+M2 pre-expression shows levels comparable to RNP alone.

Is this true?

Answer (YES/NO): NO